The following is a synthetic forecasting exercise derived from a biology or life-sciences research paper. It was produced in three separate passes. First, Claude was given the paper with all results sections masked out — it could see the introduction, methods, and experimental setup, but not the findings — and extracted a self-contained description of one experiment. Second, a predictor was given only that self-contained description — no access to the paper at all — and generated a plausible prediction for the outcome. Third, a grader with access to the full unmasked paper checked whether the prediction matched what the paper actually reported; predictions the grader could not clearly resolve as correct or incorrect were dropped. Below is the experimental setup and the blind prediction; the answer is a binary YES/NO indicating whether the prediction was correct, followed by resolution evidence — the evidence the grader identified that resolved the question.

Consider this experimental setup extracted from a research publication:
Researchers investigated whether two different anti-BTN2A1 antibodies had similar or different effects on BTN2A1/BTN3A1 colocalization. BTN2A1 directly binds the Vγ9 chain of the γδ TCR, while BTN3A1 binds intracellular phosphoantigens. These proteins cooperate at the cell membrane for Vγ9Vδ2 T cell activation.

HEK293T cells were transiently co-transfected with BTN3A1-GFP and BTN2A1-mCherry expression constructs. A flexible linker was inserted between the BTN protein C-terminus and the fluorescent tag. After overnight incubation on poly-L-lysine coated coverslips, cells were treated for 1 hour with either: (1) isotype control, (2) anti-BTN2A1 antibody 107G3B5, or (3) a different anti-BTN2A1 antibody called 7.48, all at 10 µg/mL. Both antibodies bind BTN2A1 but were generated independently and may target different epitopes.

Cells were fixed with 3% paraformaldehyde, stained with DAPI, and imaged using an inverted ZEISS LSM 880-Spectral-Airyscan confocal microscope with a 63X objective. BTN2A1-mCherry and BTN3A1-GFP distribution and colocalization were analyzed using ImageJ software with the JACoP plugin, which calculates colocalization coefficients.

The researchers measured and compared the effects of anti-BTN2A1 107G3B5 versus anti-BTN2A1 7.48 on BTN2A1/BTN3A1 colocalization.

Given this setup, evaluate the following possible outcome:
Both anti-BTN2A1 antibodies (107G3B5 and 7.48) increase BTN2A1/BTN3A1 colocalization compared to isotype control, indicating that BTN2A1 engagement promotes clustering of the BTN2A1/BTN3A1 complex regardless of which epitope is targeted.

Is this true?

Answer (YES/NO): NO